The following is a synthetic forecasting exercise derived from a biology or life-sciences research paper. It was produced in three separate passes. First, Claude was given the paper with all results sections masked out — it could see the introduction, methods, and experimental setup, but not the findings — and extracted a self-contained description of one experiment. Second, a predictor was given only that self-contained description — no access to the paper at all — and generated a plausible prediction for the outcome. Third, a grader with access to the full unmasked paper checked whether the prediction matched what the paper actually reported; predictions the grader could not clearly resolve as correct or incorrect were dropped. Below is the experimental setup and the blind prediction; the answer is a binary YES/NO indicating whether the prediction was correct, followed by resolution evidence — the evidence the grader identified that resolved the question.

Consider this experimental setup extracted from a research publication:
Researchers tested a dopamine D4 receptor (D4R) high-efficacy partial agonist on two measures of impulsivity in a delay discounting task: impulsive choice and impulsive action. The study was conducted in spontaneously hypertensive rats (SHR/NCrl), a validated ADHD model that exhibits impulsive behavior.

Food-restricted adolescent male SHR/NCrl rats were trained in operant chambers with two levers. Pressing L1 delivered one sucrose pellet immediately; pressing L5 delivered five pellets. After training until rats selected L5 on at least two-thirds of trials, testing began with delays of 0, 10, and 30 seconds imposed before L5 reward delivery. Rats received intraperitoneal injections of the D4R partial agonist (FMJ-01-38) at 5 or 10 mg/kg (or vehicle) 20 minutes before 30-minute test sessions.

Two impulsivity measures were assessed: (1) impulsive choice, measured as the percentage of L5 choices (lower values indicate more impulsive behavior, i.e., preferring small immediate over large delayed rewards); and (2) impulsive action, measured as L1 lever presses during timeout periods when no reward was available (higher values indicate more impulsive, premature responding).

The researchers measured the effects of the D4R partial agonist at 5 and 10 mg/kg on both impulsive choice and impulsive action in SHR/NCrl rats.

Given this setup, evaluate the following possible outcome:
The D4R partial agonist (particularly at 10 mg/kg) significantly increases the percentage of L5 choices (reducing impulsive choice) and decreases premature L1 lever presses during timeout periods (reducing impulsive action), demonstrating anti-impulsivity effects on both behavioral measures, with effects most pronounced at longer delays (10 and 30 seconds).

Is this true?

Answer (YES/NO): NO